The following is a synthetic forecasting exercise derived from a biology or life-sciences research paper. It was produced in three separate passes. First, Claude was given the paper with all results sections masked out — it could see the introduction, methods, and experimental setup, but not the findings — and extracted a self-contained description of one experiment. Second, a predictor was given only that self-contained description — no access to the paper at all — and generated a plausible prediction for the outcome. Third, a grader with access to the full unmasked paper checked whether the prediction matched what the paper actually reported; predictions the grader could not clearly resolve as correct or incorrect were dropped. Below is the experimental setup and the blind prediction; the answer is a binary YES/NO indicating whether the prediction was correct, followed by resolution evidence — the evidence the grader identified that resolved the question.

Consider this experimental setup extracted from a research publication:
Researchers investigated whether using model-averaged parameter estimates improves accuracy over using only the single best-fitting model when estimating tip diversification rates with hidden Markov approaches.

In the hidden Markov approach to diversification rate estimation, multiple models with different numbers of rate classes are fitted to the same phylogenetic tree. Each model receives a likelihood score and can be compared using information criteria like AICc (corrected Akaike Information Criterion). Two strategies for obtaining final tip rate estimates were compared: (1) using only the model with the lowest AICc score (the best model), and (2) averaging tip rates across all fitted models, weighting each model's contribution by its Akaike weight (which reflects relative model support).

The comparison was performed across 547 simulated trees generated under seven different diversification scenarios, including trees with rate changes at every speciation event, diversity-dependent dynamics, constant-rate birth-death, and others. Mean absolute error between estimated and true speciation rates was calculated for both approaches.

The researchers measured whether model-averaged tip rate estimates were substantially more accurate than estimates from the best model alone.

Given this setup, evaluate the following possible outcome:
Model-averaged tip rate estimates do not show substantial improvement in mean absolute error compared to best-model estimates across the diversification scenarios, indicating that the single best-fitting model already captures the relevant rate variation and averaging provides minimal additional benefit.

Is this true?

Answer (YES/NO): YES